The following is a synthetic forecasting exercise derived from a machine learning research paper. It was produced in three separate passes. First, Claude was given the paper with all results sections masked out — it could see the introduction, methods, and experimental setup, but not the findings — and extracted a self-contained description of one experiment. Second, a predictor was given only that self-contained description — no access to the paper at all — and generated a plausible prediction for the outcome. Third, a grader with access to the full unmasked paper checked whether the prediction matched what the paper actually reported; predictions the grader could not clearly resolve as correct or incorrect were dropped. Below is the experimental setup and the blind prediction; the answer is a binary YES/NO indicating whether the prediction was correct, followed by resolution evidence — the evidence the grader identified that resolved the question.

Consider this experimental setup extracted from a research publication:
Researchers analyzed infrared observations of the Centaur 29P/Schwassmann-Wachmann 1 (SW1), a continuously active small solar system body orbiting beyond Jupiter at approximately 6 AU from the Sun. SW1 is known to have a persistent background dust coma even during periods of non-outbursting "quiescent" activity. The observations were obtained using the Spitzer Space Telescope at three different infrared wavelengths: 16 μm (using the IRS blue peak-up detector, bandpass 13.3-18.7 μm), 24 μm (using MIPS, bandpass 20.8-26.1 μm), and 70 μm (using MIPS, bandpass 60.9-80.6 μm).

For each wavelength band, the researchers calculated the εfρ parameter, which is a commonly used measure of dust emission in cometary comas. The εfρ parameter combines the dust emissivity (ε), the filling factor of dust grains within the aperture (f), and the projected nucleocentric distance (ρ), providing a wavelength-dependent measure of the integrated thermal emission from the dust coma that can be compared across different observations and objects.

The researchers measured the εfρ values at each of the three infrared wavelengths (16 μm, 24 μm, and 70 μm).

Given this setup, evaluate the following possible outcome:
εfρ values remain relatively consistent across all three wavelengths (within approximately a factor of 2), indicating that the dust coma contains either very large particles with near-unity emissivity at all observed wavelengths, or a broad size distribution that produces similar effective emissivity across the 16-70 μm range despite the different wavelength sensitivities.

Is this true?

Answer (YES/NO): NO